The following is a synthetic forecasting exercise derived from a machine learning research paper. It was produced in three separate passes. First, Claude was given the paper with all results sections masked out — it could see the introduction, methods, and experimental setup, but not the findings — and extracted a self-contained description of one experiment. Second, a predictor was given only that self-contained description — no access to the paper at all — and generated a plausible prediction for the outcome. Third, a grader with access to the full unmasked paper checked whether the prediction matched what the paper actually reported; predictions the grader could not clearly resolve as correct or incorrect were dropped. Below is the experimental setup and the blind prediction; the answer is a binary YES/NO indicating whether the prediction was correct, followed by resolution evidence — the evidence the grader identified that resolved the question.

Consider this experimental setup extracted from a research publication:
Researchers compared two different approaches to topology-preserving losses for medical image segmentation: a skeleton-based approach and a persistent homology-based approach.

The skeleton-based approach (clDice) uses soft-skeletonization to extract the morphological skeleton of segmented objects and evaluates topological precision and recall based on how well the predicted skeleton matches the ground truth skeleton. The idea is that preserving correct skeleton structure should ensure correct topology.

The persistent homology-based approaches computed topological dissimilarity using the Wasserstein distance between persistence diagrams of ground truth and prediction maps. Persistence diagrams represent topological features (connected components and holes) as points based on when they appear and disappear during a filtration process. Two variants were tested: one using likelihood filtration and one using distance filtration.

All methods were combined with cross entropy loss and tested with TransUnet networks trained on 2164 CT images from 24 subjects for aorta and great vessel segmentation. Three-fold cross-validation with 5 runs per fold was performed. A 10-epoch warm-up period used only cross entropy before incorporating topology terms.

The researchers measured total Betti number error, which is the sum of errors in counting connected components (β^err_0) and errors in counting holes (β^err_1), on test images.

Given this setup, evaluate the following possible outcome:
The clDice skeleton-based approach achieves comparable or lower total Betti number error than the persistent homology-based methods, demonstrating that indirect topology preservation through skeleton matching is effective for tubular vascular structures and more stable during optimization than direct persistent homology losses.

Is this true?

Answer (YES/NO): NO